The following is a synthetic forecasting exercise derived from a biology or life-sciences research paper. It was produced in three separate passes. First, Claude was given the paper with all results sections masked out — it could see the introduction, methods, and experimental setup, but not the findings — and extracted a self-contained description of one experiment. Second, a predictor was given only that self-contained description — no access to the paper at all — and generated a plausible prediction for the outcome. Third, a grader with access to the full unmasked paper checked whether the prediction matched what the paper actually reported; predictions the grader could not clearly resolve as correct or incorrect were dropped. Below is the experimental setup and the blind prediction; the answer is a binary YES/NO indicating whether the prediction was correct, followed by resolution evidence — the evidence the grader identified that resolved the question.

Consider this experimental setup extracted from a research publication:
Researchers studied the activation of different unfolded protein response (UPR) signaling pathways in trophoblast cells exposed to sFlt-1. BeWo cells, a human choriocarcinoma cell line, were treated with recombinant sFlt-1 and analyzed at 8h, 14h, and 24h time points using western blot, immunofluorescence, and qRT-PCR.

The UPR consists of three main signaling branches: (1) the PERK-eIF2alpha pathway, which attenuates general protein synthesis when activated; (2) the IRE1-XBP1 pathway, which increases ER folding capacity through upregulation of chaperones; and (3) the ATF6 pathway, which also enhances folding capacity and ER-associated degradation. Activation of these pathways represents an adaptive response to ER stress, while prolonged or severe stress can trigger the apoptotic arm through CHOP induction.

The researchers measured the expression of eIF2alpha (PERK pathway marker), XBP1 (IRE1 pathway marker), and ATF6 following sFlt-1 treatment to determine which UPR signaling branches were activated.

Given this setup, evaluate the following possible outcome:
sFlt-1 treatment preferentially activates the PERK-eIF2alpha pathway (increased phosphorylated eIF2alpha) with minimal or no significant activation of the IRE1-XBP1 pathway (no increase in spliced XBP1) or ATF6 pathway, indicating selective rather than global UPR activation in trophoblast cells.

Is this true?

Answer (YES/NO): NO